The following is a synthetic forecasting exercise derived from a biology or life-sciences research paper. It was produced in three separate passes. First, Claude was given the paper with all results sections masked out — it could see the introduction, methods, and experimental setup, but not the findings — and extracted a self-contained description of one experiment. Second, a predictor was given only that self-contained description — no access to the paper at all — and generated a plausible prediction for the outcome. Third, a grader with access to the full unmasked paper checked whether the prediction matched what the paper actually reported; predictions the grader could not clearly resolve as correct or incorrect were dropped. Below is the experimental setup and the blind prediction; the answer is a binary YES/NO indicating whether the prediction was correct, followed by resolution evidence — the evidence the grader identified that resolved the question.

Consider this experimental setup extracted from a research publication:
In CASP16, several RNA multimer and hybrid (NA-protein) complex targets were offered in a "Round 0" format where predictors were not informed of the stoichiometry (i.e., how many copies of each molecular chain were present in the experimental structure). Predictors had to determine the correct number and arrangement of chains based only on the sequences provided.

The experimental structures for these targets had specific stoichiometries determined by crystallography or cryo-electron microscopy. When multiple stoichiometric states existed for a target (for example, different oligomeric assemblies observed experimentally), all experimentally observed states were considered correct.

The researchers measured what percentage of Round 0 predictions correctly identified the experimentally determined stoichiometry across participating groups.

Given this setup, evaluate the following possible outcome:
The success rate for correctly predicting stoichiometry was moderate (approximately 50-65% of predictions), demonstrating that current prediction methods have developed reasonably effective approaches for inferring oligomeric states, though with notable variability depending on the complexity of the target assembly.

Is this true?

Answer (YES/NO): NO